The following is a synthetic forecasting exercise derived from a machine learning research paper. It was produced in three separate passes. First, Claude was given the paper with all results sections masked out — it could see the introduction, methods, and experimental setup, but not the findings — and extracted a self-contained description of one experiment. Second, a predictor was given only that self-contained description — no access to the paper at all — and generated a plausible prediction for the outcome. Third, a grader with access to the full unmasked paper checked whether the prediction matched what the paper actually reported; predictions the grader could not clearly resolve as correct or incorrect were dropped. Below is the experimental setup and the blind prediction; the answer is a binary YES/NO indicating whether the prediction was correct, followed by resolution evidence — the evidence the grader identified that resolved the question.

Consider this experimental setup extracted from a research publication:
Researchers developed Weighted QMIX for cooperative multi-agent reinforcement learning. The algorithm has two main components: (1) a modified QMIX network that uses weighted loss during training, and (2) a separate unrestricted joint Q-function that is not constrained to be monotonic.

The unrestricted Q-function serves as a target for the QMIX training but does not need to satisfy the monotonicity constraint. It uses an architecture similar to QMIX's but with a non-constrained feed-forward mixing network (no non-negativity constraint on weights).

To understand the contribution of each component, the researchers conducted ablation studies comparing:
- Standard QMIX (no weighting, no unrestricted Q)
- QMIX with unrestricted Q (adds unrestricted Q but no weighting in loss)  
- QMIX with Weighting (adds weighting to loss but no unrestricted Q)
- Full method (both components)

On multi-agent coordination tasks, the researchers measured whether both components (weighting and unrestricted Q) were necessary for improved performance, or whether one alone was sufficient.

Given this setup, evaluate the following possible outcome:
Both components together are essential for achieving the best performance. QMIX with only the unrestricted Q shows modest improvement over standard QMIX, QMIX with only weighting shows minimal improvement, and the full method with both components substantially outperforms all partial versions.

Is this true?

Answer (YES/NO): NO